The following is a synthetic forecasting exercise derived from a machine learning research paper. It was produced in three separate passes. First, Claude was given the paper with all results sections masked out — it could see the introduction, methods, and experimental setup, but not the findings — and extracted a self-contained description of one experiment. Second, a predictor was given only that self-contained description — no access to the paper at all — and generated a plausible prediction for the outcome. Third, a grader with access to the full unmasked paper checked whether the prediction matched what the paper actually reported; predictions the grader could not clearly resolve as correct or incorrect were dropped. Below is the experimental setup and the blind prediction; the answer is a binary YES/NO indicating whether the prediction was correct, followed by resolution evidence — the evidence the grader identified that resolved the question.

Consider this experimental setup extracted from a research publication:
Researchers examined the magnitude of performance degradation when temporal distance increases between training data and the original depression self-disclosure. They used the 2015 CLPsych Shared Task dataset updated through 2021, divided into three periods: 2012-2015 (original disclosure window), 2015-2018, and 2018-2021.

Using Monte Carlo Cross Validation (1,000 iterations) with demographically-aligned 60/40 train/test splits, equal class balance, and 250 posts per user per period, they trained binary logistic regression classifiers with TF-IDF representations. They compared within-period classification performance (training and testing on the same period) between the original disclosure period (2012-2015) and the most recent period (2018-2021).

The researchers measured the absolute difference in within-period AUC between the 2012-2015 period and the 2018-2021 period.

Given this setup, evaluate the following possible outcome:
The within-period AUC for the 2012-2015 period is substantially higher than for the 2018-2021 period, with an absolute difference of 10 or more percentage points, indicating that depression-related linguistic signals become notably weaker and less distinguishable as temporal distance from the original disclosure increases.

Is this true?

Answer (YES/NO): NO